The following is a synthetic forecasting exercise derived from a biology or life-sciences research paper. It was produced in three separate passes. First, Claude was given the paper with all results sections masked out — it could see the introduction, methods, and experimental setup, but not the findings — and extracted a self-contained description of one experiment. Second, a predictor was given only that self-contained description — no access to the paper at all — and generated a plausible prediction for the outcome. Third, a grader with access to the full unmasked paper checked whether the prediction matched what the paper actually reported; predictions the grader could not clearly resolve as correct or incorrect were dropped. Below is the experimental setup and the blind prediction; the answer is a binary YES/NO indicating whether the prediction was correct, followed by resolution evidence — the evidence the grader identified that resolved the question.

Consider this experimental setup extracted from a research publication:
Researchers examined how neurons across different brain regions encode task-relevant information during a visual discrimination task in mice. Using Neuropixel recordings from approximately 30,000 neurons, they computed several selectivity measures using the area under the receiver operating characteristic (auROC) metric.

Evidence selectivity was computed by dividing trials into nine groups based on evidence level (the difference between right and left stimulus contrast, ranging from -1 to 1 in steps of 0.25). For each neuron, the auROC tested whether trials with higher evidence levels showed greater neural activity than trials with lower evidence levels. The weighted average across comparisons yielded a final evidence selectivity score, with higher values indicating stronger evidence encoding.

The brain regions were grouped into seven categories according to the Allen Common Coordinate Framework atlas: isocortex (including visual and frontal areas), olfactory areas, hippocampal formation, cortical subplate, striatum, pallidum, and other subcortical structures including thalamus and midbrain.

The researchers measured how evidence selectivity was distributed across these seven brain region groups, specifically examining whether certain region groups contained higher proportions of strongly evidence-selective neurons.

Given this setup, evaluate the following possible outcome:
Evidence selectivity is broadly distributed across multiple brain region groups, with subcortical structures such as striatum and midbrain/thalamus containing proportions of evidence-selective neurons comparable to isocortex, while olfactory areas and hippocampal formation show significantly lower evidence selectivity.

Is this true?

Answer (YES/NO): NO